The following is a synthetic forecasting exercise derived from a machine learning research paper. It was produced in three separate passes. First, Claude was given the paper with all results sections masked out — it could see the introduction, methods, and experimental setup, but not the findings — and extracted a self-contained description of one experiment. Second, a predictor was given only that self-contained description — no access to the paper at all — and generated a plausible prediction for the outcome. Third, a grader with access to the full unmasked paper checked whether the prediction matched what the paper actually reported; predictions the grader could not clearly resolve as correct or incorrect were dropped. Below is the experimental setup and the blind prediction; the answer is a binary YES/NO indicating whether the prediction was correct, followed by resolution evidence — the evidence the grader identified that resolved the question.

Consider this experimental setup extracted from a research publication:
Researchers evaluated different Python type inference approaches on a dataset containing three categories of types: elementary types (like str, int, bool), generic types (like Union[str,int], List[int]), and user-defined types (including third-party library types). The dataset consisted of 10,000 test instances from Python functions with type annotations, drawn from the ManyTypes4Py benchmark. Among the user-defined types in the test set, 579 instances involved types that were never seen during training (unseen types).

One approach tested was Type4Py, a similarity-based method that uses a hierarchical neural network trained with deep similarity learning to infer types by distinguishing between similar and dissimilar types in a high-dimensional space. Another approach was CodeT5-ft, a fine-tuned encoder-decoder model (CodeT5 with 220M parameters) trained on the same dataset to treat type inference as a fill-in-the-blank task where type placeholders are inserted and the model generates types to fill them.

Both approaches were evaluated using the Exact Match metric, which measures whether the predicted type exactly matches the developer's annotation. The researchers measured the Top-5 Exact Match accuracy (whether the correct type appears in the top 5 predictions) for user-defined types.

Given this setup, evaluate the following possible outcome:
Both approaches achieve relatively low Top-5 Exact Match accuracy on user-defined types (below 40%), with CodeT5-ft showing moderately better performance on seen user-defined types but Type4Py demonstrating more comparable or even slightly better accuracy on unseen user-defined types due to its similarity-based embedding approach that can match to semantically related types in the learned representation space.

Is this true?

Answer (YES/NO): NO